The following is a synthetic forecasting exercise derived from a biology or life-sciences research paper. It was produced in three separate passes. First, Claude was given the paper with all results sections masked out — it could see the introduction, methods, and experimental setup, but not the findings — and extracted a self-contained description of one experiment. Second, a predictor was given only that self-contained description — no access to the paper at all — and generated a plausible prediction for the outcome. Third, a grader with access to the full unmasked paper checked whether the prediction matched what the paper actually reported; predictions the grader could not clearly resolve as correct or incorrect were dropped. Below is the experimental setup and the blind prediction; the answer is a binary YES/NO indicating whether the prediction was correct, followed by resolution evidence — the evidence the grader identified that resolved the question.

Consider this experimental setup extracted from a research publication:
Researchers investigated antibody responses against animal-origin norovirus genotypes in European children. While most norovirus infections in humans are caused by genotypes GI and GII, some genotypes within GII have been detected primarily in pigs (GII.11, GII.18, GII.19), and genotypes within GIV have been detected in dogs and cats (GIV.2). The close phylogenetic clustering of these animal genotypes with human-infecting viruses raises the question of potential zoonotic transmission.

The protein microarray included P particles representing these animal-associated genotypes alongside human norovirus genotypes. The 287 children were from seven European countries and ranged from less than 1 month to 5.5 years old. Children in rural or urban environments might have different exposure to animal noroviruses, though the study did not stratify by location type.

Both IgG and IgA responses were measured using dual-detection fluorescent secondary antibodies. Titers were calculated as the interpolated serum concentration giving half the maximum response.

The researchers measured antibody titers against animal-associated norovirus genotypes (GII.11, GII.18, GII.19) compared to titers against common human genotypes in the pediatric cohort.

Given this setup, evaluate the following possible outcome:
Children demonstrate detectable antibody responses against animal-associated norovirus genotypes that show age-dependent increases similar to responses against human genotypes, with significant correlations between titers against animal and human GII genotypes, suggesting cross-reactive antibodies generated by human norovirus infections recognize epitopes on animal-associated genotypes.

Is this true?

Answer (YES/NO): NO